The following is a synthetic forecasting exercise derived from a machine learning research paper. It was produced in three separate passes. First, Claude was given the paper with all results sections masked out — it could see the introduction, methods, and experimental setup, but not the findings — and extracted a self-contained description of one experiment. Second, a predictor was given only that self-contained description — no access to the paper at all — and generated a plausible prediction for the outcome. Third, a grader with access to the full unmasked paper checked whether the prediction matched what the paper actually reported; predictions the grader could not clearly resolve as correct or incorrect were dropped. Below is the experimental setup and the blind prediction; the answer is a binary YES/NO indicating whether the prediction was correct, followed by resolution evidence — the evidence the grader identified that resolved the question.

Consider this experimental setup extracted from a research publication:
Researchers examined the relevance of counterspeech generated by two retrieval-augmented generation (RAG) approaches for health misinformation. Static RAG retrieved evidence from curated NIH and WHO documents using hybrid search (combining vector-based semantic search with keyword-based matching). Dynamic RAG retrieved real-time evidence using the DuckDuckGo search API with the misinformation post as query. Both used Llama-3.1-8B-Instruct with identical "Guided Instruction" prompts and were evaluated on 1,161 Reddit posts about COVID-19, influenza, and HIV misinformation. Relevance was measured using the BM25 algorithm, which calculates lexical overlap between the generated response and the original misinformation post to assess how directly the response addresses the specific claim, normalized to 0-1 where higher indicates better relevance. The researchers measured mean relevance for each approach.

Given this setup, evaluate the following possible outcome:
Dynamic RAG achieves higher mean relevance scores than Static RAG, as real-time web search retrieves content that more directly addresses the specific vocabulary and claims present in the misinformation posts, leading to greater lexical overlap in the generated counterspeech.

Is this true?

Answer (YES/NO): NO